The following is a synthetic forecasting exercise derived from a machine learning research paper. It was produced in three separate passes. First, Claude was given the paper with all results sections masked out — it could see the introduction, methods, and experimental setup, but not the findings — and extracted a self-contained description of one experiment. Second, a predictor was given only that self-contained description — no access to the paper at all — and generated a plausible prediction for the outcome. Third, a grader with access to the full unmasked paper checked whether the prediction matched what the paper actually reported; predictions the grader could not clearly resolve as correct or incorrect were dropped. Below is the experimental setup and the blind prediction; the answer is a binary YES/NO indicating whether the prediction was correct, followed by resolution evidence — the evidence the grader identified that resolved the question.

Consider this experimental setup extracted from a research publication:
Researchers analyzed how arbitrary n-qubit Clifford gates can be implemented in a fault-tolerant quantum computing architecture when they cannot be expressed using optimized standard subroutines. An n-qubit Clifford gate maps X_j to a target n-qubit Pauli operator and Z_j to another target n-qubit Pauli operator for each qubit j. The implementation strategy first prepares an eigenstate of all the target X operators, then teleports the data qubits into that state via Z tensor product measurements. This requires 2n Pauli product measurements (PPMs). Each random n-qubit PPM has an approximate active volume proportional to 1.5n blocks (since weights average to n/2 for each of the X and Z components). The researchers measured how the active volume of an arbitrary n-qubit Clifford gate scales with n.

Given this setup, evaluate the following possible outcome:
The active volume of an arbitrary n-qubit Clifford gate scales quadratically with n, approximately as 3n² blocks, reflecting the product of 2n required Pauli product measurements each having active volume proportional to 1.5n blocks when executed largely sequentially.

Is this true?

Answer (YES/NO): YES